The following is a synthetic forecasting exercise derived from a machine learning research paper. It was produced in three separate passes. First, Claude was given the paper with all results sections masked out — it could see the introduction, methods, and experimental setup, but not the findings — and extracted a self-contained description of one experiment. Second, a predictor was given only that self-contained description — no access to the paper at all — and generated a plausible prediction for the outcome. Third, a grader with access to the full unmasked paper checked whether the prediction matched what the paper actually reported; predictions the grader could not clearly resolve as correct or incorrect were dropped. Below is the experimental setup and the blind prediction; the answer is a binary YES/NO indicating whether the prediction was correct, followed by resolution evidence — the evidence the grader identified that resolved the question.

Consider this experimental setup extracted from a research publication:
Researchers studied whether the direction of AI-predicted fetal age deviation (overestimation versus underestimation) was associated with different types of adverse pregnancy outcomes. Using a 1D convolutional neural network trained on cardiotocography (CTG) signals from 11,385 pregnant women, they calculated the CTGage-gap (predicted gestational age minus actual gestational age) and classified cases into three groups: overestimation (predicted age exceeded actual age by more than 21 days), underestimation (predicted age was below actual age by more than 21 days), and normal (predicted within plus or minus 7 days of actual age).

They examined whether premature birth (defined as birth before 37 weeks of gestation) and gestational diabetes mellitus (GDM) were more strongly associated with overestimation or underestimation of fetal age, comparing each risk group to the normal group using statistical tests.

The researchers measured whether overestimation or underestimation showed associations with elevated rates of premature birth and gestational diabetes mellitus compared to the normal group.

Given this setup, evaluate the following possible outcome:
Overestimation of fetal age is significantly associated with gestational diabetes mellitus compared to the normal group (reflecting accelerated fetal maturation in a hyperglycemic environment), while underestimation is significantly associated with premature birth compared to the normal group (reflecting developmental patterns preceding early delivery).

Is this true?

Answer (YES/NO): NO